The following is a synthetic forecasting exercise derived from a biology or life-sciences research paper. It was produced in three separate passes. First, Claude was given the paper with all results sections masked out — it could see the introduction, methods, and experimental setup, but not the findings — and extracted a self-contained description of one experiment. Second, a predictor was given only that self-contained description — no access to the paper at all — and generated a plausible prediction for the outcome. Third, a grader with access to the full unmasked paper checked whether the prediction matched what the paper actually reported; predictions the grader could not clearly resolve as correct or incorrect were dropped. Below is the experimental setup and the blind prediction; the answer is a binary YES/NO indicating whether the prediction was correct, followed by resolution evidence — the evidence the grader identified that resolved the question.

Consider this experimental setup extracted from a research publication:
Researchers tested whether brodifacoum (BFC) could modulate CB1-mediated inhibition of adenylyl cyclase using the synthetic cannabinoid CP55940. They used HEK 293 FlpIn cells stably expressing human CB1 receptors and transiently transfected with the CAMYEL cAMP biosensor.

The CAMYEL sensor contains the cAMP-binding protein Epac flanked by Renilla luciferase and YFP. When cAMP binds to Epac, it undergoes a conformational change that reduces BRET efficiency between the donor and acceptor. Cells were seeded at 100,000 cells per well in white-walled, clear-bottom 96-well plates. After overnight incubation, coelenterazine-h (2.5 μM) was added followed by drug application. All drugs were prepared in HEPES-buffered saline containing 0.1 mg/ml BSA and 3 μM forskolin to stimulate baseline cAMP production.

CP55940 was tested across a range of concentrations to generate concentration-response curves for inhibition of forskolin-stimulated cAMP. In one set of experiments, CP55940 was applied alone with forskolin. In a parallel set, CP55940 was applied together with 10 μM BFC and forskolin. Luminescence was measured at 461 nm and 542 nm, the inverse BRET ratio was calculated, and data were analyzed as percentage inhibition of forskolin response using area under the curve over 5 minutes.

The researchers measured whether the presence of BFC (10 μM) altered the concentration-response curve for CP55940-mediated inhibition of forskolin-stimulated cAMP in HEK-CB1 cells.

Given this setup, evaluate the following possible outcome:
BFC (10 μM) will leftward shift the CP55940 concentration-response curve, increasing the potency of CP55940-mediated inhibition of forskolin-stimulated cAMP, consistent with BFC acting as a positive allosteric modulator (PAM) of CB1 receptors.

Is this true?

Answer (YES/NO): NO